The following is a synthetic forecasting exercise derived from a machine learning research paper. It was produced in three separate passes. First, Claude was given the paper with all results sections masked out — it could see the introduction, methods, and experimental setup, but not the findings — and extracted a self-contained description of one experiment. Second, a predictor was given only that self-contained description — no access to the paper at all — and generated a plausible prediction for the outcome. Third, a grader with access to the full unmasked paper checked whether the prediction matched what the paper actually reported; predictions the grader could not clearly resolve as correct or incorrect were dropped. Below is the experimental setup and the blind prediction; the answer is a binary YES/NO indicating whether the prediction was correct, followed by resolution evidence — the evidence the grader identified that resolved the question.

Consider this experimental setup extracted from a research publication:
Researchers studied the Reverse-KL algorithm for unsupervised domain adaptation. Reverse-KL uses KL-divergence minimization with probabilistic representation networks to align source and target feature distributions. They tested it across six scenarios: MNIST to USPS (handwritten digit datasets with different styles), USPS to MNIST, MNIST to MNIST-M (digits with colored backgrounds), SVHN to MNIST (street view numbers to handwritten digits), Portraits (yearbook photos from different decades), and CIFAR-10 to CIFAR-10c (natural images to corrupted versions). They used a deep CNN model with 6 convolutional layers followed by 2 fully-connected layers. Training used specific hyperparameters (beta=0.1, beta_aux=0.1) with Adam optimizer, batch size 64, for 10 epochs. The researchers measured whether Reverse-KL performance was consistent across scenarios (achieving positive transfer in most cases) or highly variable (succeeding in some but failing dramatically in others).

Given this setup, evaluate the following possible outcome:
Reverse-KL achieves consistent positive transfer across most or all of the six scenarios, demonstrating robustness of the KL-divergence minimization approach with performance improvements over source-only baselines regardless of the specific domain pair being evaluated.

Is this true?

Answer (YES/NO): NO